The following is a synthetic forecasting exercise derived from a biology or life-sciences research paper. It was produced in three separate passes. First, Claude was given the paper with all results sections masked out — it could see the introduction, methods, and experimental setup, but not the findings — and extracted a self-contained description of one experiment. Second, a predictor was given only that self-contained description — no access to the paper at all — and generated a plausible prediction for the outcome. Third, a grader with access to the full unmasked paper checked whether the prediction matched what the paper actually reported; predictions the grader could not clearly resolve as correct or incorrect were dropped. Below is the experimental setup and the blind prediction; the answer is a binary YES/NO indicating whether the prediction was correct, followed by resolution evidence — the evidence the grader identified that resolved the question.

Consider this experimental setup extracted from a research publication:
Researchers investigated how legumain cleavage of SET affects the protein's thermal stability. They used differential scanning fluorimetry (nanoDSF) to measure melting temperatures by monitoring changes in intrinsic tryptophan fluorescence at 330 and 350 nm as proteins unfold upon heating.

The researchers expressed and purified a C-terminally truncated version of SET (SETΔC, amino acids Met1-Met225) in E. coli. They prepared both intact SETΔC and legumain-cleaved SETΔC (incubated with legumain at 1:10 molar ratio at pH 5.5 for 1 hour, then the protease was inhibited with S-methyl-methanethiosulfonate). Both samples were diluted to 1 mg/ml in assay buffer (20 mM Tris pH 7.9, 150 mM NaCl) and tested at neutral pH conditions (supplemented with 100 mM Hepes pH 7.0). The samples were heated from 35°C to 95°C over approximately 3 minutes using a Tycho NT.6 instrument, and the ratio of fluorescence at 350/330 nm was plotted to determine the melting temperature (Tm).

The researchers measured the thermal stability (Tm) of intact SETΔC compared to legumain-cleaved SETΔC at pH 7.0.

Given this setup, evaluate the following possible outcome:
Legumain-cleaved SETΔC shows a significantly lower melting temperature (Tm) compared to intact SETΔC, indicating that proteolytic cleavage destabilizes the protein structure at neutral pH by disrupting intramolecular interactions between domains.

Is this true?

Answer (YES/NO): NO